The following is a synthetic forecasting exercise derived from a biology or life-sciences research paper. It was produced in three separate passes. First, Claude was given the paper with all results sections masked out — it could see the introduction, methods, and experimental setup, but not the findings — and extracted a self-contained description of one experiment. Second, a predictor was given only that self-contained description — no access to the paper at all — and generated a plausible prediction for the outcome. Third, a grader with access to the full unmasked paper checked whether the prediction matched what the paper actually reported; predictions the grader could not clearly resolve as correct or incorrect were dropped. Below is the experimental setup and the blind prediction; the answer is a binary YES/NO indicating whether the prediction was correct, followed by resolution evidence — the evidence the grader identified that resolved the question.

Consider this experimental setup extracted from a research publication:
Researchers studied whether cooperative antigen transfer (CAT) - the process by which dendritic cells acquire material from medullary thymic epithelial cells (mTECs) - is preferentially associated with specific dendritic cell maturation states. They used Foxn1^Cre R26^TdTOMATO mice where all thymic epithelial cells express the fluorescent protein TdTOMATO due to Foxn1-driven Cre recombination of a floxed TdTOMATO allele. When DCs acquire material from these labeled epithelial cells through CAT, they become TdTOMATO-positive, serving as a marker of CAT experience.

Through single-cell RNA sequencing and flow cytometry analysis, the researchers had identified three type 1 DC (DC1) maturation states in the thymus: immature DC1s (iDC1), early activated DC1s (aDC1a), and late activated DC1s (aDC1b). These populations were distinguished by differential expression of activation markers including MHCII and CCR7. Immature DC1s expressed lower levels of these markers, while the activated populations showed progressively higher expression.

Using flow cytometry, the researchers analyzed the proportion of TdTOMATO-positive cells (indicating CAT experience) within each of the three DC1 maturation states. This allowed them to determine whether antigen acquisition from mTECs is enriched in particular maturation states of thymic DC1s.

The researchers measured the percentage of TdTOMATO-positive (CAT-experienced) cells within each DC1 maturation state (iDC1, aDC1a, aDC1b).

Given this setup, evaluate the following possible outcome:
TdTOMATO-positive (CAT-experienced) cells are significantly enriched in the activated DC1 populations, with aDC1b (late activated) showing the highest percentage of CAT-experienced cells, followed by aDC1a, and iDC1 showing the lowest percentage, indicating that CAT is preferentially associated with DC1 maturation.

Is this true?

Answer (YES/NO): NO